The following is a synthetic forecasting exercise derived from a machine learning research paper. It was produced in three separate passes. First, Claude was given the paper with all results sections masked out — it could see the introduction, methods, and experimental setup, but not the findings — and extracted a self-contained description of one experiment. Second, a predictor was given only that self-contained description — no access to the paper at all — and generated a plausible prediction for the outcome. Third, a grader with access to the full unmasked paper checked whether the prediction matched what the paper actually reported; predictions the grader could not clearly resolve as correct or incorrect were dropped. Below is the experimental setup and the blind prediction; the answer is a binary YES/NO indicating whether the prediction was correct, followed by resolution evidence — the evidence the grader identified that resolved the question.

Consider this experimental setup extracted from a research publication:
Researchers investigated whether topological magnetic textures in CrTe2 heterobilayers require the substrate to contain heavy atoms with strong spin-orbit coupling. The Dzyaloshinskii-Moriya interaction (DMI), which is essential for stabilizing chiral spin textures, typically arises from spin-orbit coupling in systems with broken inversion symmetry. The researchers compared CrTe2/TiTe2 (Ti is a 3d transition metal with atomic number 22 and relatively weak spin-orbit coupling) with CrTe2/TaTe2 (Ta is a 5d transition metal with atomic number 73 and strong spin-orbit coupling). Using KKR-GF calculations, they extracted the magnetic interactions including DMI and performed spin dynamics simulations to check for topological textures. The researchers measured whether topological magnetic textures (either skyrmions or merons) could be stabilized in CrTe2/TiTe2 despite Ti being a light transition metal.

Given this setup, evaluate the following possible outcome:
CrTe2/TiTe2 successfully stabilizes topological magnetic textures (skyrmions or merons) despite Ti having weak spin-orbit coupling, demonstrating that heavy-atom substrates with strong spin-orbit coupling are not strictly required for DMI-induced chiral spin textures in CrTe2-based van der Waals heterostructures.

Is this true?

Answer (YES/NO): YES